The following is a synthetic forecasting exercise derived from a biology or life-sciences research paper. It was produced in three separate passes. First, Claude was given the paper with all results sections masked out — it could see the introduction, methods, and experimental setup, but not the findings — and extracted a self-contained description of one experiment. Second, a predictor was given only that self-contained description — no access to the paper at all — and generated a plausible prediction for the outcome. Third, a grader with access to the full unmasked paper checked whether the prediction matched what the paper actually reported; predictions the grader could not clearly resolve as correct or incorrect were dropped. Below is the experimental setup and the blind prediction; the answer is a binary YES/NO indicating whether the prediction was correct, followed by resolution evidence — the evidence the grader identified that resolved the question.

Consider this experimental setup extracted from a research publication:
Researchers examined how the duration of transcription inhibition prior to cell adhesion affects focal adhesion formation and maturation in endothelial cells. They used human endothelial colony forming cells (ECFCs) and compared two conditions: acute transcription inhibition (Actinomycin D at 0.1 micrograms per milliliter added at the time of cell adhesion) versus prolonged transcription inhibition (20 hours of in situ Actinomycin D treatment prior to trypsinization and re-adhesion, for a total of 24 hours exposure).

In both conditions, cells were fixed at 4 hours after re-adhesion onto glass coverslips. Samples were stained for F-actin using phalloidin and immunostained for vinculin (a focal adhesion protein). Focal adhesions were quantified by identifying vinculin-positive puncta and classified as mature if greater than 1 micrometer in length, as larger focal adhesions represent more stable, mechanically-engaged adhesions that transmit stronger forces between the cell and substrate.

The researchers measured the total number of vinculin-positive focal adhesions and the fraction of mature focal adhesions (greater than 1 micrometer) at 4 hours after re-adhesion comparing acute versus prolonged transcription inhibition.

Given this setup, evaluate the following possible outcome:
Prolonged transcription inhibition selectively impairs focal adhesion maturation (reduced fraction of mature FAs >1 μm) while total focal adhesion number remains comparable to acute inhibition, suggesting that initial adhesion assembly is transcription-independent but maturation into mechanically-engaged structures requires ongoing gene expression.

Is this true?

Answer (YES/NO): NO